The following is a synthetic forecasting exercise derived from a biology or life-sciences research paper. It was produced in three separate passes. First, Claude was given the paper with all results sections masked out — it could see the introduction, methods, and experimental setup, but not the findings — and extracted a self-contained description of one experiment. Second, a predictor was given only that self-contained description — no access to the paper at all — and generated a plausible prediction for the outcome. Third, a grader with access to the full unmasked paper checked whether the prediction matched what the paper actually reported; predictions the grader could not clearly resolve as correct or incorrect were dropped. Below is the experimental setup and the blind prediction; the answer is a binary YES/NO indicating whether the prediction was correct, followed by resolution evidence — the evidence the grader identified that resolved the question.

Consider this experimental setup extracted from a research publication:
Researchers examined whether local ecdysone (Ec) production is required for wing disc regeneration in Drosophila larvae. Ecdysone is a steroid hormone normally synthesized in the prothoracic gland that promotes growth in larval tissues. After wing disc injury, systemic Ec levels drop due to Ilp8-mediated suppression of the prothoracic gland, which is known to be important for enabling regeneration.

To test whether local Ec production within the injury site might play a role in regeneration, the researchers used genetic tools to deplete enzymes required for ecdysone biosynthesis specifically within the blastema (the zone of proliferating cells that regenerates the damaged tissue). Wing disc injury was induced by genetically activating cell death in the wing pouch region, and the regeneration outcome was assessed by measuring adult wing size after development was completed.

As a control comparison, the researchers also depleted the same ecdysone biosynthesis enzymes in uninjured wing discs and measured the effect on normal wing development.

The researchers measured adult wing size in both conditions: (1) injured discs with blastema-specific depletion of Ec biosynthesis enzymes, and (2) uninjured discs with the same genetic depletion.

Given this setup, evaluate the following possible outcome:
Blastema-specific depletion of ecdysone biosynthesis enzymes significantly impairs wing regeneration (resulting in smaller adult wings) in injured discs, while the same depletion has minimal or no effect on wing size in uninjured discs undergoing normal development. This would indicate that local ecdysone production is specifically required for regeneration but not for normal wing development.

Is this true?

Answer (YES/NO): YES